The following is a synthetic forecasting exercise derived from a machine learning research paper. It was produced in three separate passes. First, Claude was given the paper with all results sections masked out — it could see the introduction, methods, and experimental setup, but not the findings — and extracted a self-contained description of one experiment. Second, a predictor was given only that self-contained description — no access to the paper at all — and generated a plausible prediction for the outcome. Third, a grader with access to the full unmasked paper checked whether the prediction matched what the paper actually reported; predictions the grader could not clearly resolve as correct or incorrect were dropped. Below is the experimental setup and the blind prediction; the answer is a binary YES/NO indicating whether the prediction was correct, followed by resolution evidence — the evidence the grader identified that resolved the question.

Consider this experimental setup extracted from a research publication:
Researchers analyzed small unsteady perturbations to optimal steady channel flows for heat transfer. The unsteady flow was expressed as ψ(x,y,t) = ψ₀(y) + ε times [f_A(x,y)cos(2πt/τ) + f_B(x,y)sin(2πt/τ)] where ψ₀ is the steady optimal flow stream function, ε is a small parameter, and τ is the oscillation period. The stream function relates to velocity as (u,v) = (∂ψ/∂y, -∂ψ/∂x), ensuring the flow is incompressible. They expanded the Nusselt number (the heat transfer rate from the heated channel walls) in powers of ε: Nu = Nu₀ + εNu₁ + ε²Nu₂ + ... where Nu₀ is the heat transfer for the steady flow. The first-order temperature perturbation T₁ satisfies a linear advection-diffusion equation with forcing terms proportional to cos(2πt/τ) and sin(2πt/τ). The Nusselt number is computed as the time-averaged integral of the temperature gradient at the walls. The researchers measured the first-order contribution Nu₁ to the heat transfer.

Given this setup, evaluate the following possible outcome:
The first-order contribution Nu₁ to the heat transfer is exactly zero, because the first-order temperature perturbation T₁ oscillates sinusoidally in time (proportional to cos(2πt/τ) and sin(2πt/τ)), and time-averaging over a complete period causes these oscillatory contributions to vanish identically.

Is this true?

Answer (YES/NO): YES